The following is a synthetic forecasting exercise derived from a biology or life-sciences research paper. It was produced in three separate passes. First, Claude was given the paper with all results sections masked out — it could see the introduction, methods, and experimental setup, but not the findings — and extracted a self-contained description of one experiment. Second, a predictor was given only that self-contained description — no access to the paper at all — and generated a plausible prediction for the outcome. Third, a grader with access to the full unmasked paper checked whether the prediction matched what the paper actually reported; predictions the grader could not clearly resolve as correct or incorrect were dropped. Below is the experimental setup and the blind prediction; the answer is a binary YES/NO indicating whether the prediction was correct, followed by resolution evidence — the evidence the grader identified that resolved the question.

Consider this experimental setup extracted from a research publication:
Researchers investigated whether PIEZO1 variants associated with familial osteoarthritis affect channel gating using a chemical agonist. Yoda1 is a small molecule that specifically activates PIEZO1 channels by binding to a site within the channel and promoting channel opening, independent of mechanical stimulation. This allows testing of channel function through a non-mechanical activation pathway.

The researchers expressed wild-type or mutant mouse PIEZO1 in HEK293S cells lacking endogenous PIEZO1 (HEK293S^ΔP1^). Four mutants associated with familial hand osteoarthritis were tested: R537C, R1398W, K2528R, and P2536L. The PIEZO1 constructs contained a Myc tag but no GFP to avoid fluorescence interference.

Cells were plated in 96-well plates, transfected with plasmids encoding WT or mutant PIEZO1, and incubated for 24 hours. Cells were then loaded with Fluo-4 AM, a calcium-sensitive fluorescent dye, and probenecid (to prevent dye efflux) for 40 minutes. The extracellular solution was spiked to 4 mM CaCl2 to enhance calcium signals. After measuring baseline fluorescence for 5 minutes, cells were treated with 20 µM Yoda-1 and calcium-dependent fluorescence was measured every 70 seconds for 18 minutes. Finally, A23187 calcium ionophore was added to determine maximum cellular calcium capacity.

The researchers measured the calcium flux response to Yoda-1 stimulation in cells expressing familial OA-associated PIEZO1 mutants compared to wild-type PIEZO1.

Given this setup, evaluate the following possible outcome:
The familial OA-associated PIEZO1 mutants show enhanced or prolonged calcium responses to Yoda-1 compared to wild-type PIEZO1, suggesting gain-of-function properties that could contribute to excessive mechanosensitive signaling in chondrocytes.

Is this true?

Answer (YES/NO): NO